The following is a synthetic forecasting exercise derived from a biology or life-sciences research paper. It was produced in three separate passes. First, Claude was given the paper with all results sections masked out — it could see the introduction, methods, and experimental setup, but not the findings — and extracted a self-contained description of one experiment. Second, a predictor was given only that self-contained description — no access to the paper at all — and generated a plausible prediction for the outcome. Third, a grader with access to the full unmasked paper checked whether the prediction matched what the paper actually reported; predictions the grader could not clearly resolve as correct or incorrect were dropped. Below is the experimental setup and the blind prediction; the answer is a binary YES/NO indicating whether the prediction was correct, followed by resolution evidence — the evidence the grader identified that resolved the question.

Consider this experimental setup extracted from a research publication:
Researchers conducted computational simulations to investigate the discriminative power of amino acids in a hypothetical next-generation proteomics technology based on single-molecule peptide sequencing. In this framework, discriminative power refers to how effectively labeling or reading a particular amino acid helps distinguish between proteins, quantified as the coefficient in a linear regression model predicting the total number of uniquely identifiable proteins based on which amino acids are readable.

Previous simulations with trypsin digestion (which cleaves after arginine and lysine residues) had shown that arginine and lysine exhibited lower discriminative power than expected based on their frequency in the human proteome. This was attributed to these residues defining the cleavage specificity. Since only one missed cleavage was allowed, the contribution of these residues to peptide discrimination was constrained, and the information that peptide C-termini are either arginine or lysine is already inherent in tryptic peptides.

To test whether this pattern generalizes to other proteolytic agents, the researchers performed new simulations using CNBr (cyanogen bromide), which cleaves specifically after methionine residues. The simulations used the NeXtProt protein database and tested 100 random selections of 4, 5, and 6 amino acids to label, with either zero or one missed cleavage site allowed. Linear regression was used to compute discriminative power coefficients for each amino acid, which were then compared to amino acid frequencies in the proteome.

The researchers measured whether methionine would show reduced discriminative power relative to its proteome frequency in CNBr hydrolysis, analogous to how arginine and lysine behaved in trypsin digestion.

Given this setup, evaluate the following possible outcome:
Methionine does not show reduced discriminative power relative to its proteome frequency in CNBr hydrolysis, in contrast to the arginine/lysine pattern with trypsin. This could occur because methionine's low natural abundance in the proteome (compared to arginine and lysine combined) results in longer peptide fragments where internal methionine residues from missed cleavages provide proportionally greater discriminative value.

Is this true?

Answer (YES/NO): YES